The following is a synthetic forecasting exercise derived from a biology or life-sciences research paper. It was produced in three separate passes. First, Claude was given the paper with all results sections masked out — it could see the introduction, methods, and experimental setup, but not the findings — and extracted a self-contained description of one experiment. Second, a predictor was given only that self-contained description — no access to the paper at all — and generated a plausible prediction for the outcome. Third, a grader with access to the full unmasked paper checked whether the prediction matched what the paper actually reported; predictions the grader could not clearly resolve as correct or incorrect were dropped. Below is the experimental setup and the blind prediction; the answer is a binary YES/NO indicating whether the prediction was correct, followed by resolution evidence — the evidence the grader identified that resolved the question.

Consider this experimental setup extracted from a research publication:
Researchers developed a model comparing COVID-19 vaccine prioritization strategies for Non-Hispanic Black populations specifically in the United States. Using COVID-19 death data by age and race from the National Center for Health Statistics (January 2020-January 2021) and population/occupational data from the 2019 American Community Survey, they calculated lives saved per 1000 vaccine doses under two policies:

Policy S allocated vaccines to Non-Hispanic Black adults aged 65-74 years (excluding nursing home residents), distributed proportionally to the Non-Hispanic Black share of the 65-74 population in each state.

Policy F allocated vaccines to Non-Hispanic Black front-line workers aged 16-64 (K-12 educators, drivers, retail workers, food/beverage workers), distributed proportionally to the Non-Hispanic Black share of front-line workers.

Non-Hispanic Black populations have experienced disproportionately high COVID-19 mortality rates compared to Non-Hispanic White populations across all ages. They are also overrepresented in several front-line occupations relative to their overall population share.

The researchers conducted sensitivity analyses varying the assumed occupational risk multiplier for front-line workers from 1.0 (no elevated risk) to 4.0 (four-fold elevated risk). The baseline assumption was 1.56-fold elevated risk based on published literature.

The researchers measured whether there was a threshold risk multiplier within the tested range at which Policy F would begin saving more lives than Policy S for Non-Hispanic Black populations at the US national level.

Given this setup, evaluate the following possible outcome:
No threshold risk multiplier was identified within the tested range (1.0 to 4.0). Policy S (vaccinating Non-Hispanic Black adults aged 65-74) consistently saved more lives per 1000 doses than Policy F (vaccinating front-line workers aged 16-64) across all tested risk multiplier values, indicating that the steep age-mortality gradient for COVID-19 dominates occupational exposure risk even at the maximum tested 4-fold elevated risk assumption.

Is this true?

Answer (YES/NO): YES